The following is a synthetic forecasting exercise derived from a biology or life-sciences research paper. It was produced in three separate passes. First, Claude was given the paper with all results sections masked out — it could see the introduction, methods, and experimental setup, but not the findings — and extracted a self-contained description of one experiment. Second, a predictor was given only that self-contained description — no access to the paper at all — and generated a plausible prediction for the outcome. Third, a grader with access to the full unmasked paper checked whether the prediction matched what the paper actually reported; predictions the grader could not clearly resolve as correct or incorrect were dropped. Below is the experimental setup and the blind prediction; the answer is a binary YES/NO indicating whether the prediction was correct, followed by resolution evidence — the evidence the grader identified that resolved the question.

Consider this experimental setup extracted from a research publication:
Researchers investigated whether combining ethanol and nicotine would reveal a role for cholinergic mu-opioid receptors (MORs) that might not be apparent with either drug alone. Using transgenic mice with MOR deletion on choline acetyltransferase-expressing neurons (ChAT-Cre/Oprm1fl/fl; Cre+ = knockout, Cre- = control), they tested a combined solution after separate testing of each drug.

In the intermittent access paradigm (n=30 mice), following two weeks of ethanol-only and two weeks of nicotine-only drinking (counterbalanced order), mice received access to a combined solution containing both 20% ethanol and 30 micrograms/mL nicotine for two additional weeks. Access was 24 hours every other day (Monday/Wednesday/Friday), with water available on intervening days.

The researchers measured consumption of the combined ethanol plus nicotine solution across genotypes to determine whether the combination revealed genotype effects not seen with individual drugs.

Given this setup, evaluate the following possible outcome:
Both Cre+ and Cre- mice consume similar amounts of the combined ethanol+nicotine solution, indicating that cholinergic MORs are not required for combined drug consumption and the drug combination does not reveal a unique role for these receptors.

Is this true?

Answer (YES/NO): YES